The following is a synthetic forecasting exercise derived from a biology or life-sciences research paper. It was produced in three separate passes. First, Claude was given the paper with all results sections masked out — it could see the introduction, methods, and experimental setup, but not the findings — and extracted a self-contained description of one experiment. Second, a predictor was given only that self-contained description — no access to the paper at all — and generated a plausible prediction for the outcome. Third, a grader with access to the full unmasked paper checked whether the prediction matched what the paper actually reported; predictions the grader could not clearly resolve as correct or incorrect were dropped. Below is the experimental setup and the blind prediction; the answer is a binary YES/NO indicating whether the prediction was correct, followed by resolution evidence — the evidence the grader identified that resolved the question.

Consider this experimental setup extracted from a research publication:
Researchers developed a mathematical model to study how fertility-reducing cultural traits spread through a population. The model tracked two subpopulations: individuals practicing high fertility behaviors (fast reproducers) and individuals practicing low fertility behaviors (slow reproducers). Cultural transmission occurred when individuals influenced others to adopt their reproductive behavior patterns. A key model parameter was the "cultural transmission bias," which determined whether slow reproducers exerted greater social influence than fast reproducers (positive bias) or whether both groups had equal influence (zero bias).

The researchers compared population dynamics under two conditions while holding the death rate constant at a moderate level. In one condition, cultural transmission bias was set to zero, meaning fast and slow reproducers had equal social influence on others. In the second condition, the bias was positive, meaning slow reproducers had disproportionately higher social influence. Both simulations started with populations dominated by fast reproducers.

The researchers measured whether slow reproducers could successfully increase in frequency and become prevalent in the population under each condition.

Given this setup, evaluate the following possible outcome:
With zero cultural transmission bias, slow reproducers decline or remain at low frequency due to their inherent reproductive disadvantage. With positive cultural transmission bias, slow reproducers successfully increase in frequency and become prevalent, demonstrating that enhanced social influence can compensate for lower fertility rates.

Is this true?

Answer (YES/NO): NO